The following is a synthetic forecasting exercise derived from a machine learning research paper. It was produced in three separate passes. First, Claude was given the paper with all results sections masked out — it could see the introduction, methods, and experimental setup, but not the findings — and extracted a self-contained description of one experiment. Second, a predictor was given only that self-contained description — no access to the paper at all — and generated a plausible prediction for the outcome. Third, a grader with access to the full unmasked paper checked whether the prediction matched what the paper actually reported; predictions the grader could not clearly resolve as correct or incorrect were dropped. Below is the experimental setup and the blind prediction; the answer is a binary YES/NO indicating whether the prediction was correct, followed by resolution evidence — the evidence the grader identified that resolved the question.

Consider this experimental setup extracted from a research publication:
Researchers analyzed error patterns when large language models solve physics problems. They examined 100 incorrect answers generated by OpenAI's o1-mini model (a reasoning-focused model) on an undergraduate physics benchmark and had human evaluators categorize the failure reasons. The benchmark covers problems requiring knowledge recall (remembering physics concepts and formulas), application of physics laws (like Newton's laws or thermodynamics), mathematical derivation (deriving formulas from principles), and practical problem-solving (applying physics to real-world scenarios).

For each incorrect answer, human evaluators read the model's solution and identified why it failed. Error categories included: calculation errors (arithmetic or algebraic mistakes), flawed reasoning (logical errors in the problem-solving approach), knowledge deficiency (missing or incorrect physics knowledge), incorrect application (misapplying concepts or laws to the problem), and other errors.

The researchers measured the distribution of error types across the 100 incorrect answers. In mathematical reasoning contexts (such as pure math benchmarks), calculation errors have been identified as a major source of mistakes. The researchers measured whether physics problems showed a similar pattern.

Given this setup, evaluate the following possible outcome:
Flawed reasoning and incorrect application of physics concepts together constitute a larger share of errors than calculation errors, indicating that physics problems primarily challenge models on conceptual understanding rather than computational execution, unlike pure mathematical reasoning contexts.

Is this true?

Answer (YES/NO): YES